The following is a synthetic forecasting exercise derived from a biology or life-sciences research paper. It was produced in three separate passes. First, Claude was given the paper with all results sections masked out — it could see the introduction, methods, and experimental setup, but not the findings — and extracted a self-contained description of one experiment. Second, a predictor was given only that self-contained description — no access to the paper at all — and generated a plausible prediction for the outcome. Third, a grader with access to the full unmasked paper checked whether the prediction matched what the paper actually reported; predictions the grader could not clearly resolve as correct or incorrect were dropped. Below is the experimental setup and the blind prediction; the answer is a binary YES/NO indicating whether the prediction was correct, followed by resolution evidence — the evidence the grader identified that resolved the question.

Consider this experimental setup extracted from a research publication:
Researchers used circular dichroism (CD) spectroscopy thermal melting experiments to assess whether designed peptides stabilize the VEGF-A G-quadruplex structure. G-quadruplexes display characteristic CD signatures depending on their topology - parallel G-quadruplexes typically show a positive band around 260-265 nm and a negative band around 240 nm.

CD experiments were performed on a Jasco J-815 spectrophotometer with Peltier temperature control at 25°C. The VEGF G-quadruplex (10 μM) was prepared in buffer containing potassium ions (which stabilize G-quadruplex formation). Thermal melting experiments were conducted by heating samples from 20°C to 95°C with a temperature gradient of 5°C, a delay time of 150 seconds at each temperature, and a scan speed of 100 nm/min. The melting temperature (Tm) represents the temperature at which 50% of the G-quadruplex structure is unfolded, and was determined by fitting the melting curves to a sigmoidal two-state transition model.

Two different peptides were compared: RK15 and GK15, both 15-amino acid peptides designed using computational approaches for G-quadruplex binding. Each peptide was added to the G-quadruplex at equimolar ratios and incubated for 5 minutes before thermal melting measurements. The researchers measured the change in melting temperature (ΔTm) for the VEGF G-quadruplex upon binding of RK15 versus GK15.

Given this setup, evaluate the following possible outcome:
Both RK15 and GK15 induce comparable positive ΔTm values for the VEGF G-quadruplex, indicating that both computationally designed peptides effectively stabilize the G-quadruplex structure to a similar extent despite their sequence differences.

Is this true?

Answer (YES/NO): NO